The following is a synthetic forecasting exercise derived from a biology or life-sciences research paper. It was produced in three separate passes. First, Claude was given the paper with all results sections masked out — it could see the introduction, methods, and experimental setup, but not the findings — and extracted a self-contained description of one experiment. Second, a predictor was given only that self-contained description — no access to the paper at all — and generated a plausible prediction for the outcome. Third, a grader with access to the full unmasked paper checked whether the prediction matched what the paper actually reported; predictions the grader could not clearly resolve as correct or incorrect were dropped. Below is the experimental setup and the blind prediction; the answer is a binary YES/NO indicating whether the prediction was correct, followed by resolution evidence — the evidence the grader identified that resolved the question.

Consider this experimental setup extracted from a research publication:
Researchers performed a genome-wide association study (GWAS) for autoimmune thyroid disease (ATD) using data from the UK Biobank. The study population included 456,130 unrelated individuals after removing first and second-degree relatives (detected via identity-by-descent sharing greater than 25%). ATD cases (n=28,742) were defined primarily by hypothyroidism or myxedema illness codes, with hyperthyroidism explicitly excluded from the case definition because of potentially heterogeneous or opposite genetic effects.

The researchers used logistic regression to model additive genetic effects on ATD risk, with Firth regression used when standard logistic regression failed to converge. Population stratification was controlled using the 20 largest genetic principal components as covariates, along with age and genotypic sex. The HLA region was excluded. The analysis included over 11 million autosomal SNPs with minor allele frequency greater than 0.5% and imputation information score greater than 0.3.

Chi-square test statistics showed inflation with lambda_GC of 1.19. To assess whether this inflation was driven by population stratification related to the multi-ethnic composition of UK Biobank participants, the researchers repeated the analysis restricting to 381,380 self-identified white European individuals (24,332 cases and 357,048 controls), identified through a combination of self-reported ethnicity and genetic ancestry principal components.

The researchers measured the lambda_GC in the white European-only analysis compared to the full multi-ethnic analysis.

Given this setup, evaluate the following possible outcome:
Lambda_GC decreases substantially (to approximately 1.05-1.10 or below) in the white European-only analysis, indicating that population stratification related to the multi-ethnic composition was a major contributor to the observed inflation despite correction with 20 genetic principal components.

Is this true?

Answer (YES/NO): NO